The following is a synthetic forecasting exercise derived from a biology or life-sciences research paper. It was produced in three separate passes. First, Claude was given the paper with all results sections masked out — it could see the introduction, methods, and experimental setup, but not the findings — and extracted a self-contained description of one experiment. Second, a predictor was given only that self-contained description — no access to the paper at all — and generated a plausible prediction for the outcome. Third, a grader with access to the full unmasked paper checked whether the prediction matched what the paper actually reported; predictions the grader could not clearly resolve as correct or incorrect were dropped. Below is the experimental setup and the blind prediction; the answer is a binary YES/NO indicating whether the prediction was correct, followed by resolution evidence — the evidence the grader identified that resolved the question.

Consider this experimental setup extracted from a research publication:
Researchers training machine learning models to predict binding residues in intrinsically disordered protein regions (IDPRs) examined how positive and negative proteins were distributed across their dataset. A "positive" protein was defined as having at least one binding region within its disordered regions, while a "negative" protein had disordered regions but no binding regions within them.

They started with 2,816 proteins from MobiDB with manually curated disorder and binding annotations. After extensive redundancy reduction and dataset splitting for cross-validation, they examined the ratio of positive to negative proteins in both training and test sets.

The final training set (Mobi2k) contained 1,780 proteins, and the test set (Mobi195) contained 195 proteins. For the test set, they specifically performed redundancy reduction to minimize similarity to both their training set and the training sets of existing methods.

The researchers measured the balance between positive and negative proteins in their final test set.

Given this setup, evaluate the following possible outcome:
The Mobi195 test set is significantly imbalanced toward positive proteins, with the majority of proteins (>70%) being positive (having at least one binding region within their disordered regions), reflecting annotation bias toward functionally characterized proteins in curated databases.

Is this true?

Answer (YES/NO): NO